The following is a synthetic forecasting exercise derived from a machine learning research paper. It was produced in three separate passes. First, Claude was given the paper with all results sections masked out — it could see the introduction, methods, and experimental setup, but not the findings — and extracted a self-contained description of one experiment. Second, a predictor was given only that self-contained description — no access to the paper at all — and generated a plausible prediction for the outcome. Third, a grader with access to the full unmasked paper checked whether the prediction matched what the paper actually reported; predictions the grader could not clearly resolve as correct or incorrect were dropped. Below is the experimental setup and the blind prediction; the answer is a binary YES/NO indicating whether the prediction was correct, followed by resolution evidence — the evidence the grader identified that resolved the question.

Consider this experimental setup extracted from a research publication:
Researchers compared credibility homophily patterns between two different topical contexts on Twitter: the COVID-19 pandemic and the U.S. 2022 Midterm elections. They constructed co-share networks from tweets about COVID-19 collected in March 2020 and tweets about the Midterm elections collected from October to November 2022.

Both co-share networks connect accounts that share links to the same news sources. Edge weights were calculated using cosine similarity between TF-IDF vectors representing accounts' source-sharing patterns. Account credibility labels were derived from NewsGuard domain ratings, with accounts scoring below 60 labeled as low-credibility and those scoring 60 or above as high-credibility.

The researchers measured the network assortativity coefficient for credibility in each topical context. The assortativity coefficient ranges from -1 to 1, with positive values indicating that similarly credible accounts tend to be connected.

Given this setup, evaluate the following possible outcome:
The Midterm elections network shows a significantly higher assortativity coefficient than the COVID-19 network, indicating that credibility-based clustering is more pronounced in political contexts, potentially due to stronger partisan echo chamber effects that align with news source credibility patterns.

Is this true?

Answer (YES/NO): NO